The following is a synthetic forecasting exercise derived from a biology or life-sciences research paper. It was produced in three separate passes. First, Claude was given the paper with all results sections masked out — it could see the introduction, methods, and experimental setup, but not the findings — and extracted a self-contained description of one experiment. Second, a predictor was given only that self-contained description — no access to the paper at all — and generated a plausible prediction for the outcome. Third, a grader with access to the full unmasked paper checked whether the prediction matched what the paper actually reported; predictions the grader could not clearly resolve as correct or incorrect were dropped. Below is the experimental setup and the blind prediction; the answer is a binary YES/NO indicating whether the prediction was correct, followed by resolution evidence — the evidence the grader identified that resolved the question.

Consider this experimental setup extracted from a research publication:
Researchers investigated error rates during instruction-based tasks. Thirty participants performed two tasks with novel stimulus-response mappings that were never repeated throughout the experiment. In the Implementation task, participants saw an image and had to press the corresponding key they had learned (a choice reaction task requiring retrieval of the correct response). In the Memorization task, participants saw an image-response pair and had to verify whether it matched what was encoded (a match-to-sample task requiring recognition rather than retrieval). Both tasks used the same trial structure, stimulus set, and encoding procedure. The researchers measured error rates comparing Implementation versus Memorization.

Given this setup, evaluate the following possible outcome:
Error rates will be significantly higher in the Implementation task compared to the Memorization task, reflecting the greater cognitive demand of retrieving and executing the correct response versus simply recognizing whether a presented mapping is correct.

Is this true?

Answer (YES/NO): NO